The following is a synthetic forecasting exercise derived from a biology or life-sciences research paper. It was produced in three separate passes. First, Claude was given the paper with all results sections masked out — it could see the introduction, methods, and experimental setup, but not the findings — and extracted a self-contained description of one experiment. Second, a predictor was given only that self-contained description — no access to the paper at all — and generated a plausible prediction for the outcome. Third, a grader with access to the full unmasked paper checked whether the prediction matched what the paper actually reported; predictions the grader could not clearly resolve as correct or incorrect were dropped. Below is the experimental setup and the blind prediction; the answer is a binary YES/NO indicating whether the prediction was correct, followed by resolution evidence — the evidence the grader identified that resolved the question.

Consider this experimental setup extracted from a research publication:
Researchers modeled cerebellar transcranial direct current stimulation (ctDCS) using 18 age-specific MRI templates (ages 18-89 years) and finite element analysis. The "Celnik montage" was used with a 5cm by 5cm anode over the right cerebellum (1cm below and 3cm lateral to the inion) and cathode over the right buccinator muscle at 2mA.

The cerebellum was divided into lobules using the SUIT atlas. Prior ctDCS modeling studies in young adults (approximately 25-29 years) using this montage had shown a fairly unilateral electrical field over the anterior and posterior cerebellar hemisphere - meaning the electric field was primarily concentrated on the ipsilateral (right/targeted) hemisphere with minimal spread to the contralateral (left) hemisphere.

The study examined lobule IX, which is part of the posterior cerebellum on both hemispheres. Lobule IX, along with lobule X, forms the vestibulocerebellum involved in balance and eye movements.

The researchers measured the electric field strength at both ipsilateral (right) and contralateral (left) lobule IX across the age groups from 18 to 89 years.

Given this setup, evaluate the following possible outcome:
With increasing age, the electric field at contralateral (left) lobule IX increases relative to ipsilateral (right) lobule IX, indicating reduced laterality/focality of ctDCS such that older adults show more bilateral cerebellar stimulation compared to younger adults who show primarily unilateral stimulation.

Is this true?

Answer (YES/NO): NO